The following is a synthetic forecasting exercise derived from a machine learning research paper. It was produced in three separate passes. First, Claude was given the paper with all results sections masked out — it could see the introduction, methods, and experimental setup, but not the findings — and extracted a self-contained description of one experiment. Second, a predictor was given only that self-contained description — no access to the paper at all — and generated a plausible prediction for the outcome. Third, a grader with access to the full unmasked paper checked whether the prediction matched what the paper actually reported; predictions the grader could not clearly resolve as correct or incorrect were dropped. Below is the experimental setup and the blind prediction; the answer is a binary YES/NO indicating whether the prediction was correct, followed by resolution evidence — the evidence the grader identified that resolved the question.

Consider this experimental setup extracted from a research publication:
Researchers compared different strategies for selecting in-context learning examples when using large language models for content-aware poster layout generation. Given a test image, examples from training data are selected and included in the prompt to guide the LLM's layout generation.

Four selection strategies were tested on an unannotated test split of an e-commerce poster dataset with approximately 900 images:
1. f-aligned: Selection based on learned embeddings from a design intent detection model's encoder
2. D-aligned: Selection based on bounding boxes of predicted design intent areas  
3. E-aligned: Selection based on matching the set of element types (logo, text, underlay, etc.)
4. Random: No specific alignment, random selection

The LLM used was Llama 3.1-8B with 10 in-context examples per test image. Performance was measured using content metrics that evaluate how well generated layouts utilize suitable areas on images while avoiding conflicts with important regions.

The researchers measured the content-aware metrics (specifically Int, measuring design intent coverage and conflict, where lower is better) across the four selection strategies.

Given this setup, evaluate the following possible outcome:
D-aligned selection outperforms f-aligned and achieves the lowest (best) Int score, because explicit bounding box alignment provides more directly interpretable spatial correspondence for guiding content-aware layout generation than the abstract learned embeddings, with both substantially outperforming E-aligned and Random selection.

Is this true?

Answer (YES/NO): NO